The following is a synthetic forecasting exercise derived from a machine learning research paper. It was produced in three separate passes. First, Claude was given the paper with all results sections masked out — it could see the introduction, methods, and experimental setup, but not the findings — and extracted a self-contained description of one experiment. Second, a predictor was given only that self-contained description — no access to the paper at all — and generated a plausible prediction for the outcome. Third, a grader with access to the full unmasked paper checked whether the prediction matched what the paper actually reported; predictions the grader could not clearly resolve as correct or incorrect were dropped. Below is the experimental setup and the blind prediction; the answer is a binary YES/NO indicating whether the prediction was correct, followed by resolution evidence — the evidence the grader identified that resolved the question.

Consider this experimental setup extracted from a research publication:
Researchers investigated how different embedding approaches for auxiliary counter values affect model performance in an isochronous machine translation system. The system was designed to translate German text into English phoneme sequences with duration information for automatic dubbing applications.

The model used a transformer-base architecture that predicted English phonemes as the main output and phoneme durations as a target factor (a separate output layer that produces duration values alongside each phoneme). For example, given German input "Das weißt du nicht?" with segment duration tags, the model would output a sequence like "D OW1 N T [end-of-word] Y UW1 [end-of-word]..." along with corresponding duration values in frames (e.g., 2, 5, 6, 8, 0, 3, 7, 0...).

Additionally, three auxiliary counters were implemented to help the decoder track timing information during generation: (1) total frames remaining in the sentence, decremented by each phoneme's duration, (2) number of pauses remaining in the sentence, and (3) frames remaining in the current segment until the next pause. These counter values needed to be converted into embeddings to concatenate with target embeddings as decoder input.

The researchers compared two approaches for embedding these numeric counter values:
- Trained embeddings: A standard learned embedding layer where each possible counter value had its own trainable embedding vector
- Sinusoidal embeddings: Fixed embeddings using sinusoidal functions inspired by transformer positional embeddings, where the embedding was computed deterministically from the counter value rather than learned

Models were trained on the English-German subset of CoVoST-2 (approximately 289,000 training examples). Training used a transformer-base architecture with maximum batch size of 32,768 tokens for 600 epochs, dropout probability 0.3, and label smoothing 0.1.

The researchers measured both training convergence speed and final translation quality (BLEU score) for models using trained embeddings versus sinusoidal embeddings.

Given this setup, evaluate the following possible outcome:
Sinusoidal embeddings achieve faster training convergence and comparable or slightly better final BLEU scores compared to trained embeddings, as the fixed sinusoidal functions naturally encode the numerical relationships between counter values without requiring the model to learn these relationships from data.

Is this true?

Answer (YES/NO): NO